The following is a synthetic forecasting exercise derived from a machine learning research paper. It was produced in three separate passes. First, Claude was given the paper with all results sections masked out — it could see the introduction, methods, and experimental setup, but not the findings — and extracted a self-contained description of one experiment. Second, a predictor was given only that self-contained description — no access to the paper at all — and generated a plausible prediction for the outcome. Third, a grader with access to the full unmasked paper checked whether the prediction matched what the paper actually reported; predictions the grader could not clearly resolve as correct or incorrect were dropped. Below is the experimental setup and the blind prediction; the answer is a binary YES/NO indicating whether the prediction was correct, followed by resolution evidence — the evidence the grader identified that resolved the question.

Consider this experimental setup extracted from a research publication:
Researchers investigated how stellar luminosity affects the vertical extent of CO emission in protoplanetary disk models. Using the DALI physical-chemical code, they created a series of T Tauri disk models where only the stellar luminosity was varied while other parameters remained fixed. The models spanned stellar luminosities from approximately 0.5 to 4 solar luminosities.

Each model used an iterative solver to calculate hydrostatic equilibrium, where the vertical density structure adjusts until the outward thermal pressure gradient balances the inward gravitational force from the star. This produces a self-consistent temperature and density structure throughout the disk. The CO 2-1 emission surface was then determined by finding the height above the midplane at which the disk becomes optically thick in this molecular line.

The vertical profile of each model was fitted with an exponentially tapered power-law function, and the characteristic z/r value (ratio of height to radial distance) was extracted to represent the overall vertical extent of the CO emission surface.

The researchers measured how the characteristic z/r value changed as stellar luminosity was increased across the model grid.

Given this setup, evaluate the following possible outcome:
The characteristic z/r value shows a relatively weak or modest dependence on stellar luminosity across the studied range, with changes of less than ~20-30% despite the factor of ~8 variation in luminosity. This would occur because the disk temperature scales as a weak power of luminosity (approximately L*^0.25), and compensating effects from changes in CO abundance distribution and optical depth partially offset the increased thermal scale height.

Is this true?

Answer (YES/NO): YES